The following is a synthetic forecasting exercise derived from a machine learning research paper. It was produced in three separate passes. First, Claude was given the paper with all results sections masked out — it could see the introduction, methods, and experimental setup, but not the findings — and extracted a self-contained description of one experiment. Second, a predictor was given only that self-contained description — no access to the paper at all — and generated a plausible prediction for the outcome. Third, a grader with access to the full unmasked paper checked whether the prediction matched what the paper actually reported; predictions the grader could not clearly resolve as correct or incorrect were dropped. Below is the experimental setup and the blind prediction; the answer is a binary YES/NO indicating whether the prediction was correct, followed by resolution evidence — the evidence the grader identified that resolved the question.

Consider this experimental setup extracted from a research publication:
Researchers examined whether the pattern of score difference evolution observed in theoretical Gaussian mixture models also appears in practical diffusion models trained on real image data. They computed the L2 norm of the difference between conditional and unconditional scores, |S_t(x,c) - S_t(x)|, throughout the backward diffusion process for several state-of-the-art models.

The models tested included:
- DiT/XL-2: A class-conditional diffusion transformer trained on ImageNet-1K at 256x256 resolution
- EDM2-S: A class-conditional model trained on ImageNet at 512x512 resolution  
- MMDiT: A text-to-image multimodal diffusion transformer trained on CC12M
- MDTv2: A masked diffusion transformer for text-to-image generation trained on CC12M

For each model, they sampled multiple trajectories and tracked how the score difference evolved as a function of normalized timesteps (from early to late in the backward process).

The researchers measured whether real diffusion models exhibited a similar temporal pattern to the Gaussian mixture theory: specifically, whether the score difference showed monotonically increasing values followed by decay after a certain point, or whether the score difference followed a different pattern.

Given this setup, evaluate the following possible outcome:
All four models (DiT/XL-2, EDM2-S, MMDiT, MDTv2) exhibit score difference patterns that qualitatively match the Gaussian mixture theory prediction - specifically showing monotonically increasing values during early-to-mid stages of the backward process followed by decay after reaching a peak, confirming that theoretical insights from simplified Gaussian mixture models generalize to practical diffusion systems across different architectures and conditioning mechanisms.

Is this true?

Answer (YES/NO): YES